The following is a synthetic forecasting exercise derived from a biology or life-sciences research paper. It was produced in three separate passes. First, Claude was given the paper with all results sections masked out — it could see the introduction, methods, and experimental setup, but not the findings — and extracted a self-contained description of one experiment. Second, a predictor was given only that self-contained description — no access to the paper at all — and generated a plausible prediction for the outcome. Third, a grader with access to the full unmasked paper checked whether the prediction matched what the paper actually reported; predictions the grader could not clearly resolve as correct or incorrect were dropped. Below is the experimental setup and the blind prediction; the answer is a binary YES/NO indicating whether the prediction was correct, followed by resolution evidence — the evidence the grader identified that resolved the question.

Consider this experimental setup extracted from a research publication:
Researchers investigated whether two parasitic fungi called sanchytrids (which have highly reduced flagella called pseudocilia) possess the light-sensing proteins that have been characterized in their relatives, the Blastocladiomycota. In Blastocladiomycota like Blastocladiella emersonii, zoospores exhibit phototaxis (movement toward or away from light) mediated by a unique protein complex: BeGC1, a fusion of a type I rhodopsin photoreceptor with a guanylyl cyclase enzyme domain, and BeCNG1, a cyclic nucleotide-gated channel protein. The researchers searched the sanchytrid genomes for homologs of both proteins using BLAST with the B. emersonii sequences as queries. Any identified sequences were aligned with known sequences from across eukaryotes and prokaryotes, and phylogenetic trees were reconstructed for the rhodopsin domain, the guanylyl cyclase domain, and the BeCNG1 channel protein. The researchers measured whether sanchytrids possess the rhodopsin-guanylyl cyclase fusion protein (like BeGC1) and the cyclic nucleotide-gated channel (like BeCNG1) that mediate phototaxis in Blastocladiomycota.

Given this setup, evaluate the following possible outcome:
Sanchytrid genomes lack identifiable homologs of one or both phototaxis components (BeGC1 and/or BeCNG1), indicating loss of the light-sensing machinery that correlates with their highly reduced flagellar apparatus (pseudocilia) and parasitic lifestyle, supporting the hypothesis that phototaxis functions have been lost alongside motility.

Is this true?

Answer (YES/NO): NO